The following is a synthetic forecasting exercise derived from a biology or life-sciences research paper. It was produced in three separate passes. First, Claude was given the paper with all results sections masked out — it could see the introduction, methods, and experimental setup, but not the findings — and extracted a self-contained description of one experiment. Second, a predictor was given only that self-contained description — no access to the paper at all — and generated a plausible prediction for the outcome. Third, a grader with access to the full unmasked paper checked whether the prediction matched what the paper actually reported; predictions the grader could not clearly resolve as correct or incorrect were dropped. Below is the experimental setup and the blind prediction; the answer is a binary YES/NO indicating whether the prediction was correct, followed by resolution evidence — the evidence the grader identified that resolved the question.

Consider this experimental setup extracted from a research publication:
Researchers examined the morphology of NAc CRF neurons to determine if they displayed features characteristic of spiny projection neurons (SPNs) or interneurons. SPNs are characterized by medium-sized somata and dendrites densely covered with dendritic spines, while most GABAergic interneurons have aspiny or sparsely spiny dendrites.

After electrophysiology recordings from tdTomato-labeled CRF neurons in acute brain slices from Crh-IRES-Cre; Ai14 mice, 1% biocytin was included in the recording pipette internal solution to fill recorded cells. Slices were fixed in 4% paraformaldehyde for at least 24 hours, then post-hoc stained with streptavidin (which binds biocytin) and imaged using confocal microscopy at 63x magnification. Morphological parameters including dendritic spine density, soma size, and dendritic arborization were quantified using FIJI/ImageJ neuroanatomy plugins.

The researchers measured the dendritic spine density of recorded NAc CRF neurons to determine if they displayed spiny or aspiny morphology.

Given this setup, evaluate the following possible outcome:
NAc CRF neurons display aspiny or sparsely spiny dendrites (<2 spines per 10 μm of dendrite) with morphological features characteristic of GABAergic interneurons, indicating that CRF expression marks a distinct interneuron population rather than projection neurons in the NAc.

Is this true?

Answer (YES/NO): NO